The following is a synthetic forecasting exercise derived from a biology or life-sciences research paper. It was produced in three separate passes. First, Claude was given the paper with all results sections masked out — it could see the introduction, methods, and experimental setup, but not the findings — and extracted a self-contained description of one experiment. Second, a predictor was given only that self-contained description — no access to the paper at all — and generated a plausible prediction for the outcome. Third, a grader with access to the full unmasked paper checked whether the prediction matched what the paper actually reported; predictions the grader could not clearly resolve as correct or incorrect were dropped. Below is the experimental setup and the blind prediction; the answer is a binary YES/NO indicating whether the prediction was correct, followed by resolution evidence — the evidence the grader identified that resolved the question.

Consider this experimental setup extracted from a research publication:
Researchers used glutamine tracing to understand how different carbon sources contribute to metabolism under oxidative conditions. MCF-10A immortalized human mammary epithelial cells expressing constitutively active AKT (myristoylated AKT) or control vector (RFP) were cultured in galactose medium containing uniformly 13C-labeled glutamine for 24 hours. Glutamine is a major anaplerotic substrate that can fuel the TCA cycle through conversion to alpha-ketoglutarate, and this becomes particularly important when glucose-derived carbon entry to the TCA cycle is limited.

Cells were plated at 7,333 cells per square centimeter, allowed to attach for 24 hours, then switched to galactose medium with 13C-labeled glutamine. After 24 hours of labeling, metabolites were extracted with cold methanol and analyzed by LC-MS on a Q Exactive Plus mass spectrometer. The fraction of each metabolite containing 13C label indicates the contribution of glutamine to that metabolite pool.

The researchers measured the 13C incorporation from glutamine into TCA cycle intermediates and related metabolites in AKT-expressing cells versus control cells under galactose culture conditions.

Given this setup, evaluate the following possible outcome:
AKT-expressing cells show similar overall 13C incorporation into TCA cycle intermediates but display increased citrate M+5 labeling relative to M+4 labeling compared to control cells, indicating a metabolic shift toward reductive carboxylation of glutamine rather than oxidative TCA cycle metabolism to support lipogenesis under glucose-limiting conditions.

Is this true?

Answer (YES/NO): NO